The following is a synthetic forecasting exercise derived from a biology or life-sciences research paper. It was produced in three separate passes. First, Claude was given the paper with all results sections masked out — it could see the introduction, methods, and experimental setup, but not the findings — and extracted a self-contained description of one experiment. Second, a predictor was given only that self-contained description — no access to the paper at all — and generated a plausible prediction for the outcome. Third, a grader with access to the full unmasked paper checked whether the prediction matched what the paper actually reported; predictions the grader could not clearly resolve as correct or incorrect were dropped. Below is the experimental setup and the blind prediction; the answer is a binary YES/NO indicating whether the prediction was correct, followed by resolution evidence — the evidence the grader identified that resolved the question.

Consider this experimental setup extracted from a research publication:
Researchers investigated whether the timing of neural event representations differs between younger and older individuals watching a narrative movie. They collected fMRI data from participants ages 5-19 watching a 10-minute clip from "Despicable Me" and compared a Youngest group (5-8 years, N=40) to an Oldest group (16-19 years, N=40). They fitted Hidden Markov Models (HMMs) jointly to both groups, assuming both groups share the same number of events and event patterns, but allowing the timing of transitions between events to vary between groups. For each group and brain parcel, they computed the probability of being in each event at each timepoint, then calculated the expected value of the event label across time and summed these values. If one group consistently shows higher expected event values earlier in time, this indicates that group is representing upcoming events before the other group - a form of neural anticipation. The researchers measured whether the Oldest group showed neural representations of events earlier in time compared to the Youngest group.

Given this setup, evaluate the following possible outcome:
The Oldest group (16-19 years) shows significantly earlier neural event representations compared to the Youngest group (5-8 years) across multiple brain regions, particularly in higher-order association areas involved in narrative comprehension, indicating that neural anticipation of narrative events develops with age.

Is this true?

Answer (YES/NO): YES